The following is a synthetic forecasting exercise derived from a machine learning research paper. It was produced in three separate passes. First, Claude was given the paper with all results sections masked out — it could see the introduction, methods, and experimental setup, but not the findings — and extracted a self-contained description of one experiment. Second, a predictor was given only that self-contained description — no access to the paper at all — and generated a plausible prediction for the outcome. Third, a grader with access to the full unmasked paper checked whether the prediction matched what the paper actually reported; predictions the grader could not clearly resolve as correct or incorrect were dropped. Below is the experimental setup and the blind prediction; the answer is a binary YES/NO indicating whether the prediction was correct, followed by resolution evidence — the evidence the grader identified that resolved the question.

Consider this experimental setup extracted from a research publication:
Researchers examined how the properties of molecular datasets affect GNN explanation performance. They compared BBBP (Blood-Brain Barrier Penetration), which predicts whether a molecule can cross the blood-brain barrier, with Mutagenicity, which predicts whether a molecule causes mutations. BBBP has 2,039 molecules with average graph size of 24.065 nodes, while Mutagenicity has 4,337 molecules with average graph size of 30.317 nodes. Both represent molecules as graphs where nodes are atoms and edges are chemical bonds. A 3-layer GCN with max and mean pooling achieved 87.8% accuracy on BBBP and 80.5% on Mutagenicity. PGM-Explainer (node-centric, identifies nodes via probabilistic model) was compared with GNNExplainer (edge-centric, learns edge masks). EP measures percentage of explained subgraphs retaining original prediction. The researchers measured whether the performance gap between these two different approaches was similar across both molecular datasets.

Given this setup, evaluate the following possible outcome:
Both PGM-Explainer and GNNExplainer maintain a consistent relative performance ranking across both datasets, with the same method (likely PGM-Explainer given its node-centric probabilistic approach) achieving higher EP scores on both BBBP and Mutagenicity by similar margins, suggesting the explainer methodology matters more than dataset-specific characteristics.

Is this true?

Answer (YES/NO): NO